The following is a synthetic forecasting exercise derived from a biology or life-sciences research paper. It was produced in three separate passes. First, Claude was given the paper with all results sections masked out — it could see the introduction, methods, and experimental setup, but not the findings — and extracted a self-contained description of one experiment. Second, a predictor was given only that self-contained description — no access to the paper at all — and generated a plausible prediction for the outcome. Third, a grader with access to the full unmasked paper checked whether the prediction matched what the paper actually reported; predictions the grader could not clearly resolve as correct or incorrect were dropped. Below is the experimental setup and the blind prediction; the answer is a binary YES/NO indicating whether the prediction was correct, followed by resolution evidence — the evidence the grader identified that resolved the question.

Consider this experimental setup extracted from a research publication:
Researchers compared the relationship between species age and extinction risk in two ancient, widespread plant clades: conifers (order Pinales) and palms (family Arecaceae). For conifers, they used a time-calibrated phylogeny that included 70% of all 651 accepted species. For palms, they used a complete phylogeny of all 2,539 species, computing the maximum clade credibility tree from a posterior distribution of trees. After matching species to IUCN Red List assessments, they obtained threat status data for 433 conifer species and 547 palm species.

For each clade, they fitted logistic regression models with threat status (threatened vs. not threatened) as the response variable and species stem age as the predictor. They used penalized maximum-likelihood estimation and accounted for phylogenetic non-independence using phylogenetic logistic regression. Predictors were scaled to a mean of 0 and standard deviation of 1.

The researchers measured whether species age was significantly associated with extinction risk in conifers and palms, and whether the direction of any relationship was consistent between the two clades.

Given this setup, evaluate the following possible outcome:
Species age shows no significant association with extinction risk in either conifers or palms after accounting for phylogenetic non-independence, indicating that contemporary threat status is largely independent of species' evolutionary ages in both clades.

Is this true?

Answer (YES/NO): NO